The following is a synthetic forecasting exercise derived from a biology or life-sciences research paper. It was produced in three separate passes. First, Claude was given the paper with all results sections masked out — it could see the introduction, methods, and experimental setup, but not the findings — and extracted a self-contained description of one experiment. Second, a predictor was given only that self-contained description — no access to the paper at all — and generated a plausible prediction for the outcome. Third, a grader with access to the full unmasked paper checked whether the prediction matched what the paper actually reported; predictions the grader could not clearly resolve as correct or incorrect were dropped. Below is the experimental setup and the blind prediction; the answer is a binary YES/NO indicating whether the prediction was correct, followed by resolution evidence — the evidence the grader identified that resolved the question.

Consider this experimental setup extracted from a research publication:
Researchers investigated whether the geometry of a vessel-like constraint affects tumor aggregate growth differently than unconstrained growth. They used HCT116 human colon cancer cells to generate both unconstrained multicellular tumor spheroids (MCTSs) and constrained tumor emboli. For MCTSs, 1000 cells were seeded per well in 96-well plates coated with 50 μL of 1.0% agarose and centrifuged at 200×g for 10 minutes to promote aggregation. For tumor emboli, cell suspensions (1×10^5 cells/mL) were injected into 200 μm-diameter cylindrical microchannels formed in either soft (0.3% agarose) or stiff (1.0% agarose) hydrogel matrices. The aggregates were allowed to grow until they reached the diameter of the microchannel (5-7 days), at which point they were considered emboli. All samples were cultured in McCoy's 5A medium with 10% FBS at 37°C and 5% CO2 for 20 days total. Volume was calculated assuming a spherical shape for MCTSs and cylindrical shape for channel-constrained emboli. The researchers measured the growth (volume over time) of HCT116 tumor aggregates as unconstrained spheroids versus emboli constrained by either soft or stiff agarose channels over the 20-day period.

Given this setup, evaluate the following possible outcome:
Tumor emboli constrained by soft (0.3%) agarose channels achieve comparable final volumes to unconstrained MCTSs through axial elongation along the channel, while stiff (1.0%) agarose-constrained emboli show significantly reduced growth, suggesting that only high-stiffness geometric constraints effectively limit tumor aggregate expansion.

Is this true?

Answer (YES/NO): NO